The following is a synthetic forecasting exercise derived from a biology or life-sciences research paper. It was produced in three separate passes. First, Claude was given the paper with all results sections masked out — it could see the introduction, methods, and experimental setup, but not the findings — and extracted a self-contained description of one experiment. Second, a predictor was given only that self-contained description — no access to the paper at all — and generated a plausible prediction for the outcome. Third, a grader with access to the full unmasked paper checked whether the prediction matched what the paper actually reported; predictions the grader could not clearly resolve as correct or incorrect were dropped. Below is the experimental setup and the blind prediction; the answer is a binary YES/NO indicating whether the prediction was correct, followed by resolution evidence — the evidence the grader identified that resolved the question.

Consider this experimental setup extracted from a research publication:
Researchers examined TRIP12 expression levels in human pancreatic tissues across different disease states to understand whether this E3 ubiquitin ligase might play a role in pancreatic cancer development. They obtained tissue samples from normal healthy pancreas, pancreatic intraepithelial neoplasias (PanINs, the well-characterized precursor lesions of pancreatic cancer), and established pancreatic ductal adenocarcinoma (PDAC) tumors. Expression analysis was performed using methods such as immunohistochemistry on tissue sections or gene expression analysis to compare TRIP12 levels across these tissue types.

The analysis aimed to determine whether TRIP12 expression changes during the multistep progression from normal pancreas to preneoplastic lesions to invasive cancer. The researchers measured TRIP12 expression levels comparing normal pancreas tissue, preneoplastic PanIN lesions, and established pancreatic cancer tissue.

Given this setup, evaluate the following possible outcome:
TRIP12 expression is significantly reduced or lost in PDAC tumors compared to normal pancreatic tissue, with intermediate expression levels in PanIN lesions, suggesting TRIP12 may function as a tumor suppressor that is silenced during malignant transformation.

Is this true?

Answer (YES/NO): NO